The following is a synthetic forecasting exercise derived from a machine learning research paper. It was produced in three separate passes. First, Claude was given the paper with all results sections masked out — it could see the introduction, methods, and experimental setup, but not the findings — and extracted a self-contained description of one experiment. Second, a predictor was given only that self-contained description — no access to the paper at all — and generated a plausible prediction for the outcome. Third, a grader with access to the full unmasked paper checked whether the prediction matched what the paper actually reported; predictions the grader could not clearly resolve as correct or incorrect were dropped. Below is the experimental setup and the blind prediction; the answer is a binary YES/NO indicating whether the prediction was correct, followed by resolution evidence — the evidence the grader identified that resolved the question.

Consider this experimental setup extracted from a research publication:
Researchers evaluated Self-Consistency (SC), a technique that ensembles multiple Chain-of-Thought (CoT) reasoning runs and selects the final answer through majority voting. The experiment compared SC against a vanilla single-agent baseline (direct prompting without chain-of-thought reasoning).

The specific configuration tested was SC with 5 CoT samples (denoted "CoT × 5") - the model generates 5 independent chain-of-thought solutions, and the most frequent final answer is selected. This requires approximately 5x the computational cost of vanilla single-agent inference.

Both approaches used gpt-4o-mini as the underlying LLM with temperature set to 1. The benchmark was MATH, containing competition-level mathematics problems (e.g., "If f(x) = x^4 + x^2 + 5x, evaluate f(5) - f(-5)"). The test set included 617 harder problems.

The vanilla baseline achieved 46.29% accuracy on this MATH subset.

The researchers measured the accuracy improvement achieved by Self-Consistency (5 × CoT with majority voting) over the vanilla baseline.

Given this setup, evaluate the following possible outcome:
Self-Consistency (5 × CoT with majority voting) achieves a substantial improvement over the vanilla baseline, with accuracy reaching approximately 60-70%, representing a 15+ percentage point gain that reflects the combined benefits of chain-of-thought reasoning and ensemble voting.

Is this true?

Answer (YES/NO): NO